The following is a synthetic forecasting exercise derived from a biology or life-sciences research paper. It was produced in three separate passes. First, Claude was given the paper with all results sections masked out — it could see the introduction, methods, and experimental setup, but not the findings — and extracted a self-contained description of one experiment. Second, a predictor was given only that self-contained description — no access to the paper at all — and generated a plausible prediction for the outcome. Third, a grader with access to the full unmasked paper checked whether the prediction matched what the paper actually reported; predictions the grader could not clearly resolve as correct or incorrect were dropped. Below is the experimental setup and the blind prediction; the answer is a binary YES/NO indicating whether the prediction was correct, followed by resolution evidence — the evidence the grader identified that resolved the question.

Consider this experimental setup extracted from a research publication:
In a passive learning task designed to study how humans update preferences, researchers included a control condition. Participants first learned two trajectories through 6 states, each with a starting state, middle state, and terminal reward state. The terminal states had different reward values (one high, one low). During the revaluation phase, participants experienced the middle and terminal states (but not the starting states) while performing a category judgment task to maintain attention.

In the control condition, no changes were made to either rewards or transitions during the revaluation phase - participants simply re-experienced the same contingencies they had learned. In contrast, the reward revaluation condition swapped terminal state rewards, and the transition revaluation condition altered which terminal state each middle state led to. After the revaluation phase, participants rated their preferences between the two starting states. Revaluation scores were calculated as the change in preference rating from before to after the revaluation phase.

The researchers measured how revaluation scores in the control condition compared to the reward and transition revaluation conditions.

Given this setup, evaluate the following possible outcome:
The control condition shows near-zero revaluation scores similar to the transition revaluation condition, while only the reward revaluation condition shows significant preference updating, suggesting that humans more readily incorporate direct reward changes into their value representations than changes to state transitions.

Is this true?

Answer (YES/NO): NO